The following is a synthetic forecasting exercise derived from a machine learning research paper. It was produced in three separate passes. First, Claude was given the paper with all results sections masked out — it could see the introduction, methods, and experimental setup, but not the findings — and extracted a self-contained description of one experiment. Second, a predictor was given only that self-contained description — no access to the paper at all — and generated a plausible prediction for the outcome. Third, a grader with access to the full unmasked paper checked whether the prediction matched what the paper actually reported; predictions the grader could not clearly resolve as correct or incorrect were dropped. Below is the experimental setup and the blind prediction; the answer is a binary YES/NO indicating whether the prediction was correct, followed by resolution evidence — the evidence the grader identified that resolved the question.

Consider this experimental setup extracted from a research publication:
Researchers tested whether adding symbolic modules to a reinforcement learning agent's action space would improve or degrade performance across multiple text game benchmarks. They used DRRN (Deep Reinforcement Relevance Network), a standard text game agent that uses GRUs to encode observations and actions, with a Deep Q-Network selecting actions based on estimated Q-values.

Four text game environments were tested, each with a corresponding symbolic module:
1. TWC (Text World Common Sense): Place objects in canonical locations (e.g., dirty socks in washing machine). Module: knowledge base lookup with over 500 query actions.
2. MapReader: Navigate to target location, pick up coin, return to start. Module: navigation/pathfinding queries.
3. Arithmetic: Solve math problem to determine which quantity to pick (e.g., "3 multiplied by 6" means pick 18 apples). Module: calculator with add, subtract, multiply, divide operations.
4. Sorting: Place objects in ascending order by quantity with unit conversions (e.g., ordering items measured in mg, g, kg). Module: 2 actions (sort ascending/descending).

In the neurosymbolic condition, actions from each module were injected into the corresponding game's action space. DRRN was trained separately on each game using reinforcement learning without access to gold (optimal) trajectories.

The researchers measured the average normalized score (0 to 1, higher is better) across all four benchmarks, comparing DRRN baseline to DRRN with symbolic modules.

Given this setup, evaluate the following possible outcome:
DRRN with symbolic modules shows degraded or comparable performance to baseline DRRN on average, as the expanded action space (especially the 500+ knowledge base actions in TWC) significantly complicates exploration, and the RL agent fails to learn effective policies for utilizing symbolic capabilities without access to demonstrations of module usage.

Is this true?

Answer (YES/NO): YES